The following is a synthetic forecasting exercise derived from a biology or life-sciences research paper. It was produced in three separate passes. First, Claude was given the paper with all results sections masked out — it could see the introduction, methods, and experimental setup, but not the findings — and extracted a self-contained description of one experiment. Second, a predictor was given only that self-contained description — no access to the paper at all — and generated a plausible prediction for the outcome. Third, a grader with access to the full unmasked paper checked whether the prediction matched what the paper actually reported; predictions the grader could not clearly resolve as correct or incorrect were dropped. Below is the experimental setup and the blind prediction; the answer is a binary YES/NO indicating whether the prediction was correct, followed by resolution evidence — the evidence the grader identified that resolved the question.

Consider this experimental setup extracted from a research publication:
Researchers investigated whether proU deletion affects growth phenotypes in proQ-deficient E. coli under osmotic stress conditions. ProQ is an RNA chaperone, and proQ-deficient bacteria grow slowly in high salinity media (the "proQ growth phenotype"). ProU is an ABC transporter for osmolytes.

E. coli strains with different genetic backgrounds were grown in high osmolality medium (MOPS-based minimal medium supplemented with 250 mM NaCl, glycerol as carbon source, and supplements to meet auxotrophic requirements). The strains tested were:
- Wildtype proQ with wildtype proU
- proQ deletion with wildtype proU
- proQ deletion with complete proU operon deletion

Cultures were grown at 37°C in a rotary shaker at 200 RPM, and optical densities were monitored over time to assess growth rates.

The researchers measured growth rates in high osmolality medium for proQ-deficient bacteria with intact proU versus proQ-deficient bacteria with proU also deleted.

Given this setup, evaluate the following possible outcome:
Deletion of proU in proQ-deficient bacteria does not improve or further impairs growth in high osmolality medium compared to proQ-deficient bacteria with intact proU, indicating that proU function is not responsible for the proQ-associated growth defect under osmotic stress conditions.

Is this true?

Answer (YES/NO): NO